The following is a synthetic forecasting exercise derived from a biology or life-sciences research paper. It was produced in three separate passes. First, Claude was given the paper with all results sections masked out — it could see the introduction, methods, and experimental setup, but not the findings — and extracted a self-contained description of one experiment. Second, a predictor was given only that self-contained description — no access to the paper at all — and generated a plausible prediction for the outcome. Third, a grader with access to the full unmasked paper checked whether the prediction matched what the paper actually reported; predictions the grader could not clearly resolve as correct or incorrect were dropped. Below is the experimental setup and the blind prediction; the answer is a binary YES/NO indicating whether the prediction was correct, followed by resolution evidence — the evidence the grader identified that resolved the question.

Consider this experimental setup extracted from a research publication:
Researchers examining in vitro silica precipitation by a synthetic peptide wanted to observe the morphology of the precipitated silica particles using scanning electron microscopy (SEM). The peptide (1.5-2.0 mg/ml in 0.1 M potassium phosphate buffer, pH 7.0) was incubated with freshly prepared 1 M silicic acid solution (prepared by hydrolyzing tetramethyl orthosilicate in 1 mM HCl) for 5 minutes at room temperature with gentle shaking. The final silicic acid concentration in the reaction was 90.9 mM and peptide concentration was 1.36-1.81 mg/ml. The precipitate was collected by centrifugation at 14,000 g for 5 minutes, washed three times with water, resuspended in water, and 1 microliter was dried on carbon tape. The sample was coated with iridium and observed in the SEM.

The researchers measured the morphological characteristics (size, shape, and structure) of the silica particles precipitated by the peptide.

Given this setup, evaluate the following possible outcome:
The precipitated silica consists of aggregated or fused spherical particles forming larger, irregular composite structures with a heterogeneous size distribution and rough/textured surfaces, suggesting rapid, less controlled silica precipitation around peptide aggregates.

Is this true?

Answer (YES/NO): NO